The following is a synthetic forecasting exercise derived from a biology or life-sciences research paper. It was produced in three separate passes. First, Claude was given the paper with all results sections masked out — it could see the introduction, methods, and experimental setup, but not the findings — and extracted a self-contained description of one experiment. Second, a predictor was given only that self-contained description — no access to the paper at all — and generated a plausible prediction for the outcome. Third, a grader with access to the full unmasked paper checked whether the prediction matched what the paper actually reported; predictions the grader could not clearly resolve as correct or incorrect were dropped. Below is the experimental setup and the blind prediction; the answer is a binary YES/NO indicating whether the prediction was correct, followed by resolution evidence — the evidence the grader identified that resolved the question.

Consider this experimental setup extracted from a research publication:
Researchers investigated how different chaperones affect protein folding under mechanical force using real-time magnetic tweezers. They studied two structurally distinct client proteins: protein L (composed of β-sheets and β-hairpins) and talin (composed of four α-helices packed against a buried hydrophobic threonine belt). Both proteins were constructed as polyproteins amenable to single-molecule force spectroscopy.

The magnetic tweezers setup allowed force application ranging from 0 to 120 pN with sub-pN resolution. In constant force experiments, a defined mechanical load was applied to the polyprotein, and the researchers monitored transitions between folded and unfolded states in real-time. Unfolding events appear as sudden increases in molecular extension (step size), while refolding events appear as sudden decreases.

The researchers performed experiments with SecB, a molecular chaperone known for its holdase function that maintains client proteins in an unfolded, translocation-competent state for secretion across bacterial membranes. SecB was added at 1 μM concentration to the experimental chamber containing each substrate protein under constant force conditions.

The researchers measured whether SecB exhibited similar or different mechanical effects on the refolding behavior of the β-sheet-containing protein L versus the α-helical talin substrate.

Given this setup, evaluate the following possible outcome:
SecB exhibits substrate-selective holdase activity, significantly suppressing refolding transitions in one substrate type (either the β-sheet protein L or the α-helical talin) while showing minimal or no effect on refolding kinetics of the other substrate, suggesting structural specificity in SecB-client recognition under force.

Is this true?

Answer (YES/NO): NO